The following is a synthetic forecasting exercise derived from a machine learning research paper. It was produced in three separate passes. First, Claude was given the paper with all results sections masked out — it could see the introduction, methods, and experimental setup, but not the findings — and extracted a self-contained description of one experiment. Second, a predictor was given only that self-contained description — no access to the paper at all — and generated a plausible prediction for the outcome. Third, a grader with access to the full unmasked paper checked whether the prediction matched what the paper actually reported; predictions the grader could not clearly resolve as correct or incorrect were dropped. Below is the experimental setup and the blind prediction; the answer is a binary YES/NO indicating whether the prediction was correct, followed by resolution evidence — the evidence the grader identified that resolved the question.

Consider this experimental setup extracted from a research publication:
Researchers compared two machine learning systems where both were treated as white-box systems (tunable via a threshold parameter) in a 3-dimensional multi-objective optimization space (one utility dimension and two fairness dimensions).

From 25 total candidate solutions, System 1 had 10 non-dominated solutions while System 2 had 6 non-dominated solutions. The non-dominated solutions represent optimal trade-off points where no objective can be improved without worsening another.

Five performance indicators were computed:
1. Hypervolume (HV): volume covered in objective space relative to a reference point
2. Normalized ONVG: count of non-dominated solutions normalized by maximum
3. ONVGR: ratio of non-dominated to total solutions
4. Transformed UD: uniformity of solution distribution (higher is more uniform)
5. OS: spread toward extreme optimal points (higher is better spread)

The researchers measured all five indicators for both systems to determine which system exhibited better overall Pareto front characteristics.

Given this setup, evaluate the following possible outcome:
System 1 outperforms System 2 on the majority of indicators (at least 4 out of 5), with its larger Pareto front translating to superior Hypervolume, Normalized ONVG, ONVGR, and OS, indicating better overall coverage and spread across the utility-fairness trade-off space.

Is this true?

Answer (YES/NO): YES